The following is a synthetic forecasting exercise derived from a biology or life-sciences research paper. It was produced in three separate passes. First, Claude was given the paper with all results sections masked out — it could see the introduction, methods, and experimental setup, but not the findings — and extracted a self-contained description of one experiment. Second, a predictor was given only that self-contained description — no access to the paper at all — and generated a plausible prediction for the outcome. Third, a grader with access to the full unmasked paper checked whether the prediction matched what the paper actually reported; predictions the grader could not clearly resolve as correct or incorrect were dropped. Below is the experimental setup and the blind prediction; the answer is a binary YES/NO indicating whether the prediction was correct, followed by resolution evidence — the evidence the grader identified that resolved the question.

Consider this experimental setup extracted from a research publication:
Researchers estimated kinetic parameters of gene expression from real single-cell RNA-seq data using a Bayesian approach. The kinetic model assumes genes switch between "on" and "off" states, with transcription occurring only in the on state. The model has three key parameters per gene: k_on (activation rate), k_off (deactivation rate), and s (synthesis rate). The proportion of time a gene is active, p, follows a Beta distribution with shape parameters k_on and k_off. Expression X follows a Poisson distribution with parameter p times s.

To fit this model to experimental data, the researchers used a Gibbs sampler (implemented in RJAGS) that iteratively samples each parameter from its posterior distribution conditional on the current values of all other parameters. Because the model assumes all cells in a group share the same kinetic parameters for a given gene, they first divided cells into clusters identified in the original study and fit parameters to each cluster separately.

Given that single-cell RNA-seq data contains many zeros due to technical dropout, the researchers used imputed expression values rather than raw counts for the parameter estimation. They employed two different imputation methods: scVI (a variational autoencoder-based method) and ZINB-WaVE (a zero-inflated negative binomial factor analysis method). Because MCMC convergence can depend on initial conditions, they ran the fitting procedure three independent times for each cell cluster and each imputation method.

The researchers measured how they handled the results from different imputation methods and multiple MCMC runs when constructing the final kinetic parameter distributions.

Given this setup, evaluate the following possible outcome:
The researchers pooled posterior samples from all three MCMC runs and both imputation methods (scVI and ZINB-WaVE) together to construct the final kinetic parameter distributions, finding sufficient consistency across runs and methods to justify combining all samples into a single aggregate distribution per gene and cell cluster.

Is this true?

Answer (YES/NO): NO